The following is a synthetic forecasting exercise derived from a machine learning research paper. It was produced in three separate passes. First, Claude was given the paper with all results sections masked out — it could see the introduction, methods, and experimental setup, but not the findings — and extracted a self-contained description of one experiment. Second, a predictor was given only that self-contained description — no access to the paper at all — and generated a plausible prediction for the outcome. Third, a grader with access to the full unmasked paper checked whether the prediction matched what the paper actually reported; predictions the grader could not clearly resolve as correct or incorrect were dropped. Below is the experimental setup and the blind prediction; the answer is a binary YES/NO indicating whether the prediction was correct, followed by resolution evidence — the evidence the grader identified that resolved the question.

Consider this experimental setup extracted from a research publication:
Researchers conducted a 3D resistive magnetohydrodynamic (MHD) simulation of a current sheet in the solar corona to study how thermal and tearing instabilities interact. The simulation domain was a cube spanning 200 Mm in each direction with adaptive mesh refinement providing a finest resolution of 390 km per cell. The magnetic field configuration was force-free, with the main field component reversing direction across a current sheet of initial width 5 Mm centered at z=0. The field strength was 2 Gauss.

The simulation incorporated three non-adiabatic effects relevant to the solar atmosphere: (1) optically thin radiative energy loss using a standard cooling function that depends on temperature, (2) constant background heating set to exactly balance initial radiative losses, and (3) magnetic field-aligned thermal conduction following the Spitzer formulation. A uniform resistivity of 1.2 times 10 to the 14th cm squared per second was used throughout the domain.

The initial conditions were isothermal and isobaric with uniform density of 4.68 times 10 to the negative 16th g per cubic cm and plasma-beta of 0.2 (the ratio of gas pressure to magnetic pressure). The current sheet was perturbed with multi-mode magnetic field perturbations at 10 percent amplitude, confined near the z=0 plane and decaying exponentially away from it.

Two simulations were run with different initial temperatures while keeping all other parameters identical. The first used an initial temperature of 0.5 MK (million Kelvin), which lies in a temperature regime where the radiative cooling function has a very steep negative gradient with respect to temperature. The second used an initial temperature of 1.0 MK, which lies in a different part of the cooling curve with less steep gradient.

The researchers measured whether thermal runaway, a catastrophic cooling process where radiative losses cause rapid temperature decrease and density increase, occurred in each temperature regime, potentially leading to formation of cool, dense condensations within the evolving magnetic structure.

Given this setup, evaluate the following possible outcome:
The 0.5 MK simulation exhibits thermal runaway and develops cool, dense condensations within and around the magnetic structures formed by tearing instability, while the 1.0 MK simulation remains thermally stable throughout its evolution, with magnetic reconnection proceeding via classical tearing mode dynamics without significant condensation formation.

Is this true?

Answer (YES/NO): NO